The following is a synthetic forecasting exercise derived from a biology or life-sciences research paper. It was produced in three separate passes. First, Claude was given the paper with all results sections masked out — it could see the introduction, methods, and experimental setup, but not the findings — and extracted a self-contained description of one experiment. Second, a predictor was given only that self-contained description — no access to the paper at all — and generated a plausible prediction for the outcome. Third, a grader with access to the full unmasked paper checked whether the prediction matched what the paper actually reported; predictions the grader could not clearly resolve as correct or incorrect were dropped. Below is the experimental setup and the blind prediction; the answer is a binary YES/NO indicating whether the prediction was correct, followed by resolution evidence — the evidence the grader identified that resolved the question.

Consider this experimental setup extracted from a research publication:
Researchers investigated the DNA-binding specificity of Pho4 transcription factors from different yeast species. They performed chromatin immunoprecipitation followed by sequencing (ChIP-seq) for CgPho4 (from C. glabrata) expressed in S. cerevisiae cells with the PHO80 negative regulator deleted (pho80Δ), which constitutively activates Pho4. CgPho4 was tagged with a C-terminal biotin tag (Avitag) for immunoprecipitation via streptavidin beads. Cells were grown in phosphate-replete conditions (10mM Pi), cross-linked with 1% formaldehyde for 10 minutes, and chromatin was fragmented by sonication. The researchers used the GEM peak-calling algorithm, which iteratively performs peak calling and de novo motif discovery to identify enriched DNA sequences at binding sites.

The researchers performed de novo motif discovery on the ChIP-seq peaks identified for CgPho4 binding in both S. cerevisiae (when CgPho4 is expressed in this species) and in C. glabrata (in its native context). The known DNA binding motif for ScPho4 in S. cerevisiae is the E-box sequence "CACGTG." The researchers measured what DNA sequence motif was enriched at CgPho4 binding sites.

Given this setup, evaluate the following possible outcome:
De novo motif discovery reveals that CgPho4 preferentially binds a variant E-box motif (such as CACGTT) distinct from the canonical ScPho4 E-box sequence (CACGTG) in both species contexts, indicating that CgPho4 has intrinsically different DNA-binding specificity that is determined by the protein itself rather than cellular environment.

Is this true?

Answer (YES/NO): NO